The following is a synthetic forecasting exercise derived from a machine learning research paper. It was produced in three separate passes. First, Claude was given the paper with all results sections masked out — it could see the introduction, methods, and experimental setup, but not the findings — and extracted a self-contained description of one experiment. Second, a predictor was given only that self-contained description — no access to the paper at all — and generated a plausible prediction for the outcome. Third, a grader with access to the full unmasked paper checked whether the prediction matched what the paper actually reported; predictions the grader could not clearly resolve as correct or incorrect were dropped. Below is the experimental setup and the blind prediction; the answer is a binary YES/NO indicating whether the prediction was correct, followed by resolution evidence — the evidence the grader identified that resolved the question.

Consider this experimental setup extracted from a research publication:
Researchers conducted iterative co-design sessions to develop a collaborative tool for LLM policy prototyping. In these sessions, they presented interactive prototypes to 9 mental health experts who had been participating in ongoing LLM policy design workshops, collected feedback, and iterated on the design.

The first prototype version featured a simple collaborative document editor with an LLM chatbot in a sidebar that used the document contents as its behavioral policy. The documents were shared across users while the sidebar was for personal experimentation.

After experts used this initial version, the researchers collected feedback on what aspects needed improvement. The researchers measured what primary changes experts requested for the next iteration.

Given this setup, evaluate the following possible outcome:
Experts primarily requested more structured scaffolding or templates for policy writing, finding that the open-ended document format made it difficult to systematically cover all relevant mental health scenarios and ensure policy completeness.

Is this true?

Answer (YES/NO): NO